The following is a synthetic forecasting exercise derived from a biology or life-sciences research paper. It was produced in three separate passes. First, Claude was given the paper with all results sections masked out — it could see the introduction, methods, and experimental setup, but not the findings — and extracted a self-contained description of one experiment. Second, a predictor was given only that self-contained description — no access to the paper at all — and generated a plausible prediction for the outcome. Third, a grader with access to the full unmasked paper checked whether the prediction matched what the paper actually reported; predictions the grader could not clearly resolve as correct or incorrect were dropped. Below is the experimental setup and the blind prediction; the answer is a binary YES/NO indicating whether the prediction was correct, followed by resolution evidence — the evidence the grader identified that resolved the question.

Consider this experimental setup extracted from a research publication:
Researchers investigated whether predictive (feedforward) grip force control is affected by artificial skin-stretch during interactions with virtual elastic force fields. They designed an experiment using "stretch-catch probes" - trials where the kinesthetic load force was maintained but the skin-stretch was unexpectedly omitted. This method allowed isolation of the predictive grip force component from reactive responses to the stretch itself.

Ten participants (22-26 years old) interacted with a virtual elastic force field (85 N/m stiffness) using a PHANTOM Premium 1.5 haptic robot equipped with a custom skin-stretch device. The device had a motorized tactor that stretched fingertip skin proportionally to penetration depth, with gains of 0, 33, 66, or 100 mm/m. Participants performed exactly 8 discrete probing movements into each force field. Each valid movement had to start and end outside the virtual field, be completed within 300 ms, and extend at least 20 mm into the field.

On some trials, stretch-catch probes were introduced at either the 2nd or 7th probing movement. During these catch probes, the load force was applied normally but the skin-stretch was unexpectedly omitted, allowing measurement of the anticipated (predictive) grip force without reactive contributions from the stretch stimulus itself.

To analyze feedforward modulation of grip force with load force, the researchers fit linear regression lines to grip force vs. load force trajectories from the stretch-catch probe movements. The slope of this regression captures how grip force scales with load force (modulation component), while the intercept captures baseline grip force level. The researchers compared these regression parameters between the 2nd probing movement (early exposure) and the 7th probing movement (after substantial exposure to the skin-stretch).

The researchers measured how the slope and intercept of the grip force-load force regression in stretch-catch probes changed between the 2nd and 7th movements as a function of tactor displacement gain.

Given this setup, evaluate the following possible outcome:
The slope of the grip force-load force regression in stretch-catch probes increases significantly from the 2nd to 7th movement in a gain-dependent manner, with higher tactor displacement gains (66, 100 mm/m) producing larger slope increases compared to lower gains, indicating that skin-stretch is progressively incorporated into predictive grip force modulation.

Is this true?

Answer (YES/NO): YES